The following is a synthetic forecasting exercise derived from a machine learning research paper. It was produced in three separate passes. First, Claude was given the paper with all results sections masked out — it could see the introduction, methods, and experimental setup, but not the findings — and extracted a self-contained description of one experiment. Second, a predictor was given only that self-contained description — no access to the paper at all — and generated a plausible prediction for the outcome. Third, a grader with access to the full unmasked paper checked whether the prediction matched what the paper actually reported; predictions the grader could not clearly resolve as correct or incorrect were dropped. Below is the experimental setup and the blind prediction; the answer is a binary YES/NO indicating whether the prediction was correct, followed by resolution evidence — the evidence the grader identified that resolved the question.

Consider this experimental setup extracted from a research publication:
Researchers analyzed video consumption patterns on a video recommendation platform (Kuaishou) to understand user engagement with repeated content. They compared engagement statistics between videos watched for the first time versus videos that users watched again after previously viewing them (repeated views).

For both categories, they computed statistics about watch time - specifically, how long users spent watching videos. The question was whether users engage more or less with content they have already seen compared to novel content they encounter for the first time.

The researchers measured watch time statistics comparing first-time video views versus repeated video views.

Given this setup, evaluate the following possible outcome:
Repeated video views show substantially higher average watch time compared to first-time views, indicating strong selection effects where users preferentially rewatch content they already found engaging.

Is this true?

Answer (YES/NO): YES